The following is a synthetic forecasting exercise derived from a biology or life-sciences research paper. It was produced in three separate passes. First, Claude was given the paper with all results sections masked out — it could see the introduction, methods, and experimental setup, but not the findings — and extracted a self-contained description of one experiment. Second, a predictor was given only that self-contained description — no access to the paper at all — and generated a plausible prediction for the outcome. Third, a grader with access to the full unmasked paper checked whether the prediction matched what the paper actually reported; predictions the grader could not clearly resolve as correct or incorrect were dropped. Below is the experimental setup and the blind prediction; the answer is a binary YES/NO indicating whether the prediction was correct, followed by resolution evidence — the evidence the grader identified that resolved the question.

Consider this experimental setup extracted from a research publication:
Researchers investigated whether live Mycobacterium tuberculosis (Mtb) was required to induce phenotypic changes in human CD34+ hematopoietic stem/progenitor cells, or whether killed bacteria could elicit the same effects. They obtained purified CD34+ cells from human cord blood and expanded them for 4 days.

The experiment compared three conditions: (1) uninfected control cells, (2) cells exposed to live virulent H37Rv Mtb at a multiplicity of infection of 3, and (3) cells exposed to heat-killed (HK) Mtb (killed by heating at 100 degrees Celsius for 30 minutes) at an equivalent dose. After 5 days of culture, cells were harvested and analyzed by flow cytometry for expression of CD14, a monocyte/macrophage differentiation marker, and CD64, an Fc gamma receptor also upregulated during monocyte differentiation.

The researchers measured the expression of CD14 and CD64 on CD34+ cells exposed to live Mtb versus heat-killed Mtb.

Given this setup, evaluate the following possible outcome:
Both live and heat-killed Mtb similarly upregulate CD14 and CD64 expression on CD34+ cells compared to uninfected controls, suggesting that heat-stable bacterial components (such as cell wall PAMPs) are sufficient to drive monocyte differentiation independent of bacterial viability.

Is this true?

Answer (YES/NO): NO